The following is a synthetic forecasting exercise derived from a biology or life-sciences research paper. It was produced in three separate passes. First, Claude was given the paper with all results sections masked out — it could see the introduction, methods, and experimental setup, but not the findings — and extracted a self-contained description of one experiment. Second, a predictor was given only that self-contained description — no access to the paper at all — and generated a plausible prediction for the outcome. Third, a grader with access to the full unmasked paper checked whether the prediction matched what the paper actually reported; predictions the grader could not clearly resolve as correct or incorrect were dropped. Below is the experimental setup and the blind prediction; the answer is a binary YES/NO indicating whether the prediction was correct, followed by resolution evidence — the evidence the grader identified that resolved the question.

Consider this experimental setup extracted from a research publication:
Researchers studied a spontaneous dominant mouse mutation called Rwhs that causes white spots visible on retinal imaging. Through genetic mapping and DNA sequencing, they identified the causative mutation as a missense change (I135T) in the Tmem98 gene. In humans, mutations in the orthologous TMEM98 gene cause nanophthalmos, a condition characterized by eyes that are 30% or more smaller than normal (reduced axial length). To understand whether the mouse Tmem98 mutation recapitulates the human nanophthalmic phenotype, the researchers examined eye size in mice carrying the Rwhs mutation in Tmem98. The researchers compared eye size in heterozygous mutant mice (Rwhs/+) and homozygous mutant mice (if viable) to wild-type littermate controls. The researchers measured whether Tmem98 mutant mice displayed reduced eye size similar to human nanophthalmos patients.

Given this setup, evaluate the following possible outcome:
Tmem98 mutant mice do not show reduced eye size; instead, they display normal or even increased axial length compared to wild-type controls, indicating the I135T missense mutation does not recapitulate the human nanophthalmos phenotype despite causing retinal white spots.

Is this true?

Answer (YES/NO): YES